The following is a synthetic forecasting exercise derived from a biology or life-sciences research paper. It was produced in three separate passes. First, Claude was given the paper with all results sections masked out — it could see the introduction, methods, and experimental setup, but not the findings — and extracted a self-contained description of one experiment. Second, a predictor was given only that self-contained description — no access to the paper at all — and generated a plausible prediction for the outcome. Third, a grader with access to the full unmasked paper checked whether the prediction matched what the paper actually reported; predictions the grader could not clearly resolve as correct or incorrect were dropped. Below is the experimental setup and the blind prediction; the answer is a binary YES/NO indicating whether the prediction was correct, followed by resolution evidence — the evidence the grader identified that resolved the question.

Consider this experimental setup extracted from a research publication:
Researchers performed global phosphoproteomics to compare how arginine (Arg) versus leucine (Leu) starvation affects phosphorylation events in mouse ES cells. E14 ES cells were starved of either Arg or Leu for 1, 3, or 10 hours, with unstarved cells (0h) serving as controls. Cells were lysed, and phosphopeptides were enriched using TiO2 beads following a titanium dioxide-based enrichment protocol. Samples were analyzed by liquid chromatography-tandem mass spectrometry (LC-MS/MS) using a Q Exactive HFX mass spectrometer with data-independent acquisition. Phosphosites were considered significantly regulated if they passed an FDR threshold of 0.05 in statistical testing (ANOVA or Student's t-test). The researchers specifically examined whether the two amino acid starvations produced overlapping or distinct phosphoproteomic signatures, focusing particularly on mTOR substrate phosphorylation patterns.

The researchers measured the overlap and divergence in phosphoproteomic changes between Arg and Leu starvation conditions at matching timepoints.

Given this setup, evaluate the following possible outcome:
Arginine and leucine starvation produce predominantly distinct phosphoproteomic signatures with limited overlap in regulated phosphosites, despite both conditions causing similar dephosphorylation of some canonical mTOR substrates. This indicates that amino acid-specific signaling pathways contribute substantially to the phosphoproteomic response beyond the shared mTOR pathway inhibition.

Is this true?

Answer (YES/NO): NO